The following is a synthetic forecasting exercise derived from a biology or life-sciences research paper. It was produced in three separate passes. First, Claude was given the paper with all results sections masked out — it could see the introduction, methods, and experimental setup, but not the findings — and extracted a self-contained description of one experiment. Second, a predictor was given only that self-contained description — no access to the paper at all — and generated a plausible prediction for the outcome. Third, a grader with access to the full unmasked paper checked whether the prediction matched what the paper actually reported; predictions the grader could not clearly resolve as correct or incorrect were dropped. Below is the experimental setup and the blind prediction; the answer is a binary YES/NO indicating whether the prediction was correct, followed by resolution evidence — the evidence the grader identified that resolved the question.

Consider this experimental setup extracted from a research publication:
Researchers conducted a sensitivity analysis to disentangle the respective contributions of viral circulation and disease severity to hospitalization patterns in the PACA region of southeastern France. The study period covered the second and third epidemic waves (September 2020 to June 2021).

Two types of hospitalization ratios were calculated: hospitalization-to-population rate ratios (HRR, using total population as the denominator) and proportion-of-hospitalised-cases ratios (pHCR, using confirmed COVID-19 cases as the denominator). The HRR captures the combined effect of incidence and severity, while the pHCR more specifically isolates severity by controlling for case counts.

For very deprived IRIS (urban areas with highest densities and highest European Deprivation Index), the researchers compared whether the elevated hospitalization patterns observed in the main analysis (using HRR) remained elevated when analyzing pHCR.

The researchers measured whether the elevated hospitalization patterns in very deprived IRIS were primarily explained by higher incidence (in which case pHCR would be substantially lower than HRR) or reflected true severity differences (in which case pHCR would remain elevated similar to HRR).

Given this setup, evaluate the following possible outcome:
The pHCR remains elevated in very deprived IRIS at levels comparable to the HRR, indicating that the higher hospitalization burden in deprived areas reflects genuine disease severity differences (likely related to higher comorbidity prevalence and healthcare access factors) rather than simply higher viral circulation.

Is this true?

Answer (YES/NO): NO